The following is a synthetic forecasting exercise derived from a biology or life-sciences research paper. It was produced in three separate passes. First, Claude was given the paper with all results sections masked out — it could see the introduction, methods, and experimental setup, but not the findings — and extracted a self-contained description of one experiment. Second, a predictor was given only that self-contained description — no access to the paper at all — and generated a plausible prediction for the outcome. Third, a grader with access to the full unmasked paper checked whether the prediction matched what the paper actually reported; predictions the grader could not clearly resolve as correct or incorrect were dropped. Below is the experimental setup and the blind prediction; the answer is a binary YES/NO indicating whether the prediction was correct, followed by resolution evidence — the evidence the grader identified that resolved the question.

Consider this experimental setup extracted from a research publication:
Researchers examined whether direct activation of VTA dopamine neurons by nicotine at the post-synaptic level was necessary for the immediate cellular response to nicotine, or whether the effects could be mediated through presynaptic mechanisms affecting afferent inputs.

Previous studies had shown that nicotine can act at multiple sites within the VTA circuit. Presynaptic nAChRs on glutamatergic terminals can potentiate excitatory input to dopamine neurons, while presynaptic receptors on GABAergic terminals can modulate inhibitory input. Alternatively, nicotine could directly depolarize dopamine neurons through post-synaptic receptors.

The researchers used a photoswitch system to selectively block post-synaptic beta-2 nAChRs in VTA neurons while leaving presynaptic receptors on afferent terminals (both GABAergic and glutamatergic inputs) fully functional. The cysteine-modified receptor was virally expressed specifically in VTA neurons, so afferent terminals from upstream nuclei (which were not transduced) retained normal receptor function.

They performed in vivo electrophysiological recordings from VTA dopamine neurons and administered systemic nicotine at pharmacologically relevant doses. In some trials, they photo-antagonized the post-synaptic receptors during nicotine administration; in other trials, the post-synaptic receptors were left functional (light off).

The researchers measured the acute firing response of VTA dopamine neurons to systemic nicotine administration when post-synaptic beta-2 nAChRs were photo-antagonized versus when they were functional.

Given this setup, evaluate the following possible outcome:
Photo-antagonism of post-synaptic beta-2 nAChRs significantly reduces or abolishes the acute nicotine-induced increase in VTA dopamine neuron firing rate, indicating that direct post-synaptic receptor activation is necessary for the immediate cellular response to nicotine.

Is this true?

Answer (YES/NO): YES